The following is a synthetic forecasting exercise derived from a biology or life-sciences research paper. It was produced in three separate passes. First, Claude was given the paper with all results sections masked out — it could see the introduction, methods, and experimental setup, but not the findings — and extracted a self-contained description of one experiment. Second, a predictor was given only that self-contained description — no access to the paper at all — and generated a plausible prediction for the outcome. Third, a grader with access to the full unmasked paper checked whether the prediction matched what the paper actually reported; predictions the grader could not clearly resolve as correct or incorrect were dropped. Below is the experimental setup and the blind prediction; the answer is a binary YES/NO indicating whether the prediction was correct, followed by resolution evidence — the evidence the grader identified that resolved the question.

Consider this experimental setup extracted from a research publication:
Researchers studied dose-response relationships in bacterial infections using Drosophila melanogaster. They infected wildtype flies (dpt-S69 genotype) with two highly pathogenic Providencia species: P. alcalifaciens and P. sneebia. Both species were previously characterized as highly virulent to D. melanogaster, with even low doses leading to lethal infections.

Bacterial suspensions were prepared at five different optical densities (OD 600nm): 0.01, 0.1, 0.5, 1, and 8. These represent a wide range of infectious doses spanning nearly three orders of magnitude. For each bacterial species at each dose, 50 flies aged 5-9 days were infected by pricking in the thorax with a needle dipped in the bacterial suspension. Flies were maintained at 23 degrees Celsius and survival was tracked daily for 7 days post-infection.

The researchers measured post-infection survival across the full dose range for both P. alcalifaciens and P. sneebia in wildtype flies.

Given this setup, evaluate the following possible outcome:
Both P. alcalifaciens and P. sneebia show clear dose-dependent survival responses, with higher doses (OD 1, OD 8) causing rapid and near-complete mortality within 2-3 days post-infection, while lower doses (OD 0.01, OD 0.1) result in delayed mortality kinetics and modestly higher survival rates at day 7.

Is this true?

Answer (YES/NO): NO